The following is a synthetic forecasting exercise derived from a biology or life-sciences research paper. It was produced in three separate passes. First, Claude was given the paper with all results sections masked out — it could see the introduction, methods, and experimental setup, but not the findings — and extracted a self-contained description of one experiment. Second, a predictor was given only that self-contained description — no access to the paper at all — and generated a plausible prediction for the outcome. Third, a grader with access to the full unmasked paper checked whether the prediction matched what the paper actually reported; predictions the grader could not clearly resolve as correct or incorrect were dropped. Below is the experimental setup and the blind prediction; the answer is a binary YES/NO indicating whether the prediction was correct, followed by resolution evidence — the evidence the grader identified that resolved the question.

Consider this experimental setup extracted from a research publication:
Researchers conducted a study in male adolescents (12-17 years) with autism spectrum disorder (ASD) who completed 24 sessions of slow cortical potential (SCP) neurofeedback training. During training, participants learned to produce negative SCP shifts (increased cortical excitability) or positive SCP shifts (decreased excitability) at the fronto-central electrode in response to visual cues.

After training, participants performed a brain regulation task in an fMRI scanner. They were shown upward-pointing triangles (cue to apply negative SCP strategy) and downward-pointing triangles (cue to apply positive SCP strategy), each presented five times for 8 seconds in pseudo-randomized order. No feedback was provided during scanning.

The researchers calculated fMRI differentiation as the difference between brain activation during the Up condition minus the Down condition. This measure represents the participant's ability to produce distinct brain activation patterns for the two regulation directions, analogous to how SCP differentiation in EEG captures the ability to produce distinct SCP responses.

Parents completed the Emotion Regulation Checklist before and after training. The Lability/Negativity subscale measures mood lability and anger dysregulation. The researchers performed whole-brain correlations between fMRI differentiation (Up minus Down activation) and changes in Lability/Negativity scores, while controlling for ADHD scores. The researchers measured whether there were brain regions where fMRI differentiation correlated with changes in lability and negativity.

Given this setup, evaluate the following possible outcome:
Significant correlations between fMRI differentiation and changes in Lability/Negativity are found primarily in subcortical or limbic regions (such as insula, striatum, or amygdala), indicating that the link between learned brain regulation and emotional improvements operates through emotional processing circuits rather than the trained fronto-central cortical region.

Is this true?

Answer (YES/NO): NO